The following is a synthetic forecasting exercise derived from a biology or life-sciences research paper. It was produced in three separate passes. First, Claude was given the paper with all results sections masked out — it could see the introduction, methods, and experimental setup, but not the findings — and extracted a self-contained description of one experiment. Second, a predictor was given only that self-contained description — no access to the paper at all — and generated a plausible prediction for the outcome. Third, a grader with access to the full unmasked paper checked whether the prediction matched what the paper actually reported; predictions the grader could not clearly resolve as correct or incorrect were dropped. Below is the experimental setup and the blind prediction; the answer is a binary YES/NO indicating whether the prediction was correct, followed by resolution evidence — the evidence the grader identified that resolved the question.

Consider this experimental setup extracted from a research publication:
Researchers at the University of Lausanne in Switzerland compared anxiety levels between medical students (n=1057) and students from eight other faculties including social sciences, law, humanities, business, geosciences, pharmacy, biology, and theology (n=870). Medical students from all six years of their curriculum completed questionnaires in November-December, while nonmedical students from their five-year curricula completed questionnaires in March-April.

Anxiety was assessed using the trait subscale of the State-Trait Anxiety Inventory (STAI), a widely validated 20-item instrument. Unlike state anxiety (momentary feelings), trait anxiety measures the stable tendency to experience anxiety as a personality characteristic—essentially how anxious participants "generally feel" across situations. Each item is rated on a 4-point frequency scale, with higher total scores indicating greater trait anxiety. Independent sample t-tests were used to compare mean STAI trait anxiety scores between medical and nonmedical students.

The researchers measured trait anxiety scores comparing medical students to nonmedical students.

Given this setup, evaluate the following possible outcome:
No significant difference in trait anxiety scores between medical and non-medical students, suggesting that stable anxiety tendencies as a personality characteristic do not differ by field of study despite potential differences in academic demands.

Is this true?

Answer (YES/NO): NO